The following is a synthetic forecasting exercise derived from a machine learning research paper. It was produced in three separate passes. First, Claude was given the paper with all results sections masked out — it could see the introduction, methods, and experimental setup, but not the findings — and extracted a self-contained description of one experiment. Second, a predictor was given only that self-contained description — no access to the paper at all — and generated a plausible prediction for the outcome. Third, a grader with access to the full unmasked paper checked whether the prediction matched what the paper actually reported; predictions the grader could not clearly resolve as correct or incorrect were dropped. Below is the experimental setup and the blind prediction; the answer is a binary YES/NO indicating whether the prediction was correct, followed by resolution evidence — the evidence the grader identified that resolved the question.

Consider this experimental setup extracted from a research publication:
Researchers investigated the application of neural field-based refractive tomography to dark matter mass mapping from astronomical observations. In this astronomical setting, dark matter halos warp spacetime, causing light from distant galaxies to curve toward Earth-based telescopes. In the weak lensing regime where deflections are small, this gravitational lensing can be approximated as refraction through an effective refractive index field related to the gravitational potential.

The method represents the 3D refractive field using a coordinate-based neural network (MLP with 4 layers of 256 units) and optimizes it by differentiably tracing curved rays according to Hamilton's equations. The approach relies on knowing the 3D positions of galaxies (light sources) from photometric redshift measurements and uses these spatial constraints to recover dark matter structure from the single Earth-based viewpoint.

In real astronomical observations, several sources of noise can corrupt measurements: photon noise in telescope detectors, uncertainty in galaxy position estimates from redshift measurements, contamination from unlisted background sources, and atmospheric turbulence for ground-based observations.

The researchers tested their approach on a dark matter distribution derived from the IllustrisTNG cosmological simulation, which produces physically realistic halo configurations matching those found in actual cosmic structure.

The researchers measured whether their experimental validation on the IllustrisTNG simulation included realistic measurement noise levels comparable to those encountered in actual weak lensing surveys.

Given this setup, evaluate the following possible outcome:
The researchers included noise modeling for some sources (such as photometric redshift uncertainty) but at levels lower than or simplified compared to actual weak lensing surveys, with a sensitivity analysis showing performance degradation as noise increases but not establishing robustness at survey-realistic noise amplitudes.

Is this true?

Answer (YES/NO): NO